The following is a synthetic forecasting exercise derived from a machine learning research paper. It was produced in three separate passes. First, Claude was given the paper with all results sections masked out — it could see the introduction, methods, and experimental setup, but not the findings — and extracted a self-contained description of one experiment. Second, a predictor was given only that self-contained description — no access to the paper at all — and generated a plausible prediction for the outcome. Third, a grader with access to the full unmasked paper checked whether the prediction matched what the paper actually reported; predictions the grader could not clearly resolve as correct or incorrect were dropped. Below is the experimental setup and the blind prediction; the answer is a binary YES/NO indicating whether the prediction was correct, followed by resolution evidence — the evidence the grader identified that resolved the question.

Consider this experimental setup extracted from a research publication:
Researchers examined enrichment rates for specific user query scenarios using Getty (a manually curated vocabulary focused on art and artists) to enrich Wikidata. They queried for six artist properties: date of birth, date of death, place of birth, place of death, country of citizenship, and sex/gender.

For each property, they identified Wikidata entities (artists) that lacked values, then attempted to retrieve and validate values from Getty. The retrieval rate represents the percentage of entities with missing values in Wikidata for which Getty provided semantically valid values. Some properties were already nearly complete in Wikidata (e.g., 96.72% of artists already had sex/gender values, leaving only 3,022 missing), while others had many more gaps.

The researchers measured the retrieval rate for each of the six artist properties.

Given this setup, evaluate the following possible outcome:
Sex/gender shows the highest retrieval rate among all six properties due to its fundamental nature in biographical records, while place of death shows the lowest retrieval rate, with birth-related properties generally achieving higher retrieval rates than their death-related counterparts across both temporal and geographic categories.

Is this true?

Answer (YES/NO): NO